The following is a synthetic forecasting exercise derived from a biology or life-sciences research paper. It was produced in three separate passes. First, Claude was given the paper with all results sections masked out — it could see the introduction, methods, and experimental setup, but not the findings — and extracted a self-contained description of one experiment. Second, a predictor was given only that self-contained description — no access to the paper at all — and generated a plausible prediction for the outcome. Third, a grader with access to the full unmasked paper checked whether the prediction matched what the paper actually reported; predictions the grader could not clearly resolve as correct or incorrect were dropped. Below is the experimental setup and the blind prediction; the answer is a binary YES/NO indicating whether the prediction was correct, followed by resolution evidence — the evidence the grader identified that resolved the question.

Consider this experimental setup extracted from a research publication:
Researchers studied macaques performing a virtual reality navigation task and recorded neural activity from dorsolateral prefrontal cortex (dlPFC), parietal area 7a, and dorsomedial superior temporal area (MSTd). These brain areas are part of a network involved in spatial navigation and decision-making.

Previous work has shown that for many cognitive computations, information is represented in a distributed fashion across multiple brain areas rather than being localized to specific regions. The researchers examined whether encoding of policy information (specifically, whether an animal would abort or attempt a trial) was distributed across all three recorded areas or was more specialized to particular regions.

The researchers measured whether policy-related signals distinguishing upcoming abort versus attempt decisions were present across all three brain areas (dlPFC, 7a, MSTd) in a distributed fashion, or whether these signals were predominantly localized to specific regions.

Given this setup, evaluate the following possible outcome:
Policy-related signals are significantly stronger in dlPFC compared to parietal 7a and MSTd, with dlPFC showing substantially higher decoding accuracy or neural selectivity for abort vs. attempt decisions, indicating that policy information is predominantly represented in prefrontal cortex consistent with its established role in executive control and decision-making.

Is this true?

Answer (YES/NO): YES